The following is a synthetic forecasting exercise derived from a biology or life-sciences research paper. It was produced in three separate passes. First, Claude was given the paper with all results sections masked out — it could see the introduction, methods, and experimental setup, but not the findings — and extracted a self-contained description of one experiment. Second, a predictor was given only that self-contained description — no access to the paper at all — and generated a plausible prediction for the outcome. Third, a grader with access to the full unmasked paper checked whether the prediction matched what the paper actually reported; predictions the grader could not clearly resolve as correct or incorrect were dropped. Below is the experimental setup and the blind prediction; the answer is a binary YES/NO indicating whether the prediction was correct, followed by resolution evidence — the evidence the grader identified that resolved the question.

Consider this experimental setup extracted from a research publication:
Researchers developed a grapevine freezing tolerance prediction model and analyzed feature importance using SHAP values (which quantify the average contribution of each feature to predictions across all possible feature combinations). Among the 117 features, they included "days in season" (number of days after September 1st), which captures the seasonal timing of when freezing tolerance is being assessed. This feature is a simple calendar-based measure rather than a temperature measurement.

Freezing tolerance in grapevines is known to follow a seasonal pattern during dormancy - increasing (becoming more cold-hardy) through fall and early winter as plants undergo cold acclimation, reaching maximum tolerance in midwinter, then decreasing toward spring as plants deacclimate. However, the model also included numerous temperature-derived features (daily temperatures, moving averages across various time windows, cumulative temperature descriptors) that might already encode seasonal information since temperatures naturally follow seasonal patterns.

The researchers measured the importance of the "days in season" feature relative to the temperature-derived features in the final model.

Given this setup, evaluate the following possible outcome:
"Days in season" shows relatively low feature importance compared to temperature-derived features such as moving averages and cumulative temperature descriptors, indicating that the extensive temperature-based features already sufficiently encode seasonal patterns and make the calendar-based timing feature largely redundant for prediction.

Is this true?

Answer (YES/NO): NO